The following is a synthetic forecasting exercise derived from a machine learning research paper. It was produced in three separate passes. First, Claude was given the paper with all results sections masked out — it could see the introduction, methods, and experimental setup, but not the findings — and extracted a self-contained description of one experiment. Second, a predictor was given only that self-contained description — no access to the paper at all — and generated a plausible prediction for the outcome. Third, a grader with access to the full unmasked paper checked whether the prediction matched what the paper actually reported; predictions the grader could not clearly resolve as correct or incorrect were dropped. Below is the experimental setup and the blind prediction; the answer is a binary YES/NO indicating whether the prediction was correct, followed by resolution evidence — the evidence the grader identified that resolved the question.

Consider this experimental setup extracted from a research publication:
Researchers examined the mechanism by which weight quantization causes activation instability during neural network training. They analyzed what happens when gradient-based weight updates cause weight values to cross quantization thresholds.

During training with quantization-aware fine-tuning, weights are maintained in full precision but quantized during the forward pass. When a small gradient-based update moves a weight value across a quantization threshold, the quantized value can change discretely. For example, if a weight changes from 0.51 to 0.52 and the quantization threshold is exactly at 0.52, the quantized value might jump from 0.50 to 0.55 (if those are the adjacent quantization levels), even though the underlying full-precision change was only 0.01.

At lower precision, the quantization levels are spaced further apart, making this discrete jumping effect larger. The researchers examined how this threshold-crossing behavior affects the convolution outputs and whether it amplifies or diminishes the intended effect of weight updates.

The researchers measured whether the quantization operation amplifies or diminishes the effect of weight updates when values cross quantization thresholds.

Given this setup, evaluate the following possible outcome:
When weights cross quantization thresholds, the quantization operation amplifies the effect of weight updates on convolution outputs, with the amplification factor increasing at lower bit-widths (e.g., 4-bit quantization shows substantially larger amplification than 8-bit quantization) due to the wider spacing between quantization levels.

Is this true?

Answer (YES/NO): YES